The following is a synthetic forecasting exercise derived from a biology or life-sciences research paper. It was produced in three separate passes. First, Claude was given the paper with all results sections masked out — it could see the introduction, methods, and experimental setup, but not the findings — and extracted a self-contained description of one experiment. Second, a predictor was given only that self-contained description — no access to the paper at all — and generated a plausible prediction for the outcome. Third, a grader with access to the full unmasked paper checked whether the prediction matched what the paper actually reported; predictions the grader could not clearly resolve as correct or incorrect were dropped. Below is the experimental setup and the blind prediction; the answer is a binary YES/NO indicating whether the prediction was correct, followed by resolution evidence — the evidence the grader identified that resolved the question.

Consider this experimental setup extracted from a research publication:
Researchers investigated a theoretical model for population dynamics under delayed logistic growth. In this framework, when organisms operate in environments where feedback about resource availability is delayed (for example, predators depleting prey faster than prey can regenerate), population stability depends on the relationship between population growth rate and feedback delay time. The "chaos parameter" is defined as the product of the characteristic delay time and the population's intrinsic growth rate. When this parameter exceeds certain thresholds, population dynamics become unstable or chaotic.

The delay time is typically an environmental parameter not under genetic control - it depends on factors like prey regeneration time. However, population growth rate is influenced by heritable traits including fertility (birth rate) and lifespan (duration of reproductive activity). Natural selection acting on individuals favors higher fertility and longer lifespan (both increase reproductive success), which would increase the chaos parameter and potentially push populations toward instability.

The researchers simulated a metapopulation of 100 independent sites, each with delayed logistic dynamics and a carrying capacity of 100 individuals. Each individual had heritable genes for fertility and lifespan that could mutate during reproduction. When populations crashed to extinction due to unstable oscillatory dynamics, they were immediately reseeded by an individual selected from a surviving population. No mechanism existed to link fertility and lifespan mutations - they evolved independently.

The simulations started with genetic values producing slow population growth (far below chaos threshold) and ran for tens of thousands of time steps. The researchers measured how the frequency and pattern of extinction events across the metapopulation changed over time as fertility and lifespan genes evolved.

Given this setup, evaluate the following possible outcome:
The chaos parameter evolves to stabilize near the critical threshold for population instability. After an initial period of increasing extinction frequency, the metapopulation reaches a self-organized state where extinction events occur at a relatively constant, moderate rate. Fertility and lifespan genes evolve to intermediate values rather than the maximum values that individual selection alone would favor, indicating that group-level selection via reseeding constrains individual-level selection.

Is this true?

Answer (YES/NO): NO